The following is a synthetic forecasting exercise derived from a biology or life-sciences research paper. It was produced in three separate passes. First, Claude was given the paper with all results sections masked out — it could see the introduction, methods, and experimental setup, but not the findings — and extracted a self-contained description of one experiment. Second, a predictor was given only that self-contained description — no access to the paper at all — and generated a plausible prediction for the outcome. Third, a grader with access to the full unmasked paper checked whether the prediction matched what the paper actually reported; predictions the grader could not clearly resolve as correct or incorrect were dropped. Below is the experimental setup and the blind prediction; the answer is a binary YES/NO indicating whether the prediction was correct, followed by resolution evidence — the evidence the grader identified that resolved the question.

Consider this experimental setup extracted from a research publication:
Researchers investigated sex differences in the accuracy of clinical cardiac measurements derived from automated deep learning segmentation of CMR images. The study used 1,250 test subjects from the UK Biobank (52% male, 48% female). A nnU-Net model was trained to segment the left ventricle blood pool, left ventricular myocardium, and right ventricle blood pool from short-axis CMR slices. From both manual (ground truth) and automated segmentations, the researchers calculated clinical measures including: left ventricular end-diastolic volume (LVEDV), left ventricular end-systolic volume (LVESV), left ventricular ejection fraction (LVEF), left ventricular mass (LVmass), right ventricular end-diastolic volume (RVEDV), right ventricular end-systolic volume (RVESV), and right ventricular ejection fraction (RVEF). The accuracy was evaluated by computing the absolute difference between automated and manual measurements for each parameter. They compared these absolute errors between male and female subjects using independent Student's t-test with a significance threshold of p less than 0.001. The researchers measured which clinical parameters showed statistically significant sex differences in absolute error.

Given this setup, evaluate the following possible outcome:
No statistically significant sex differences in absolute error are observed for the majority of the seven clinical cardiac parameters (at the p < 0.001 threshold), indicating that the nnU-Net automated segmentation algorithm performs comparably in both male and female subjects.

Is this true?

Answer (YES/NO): YES